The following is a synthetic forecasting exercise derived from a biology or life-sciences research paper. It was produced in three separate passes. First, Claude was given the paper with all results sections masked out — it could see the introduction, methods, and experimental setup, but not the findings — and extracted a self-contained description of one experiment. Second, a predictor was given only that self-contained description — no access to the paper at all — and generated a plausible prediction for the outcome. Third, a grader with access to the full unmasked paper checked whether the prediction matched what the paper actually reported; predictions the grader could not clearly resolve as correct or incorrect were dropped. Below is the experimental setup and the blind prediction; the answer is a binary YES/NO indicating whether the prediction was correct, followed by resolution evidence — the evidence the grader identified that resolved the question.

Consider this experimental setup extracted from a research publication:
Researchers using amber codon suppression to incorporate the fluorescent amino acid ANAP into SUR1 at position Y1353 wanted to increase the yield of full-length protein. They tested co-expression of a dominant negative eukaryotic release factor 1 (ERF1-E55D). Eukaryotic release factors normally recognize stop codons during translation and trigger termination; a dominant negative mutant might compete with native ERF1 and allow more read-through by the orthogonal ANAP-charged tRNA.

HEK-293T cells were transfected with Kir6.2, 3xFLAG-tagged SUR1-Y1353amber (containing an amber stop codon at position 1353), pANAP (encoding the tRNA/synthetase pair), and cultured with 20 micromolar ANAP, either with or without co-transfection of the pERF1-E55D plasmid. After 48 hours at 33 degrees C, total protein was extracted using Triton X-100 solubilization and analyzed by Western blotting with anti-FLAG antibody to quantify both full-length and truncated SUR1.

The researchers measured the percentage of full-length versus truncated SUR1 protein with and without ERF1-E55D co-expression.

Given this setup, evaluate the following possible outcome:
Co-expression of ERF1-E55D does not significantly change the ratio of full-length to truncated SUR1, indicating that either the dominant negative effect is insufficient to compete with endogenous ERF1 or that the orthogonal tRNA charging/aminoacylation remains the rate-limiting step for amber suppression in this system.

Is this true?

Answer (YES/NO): NO